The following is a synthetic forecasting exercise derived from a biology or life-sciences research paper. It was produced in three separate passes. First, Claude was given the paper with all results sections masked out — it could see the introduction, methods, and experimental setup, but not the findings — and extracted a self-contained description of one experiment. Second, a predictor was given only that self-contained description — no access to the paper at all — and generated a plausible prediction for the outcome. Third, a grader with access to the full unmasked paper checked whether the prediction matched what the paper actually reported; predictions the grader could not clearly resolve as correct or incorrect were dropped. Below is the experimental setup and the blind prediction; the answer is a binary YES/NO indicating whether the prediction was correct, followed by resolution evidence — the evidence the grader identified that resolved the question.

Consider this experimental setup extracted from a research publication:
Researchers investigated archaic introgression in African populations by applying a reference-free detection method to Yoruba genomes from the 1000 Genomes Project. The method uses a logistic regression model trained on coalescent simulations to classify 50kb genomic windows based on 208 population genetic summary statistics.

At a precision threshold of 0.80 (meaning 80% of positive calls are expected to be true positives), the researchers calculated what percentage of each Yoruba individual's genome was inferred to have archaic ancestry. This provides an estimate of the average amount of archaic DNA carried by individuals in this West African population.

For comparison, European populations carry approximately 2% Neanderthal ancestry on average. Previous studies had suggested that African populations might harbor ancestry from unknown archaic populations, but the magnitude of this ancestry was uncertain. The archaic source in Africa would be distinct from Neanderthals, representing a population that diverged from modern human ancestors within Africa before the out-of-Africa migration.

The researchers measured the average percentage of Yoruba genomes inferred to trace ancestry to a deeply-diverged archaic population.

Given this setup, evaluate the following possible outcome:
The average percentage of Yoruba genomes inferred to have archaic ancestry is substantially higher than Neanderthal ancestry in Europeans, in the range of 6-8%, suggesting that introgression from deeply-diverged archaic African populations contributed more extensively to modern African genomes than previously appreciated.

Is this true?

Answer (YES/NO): YES